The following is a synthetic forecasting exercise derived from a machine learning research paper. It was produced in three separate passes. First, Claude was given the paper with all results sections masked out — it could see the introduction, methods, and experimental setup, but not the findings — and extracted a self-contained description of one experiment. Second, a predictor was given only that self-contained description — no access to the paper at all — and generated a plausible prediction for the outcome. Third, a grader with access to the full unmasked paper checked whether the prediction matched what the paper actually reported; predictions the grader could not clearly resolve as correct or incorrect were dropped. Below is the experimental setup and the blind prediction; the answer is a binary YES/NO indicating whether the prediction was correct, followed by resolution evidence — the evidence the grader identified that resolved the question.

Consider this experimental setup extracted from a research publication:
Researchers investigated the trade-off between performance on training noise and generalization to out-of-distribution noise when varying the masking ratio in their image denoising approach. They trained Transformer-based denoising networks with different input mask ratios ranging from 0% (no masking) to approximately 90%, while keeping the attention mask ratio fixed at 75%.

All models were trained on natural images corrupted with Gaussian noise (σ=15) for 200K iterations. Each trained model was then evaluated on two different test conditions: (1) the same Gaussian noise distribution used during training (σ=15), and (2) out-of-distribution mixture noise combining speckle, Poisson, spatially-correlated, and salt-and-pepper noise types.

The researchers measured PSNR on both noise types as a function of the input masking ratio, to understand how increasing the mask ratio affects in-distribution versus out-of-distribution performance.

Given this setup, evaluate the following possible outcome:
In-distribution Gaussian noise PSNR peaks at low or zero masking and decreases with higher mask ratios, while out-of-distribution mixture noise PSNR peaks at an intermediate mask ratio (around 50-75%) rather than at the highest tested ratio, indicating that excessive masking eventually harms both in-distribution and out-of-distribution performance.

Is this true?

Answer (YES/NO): NO